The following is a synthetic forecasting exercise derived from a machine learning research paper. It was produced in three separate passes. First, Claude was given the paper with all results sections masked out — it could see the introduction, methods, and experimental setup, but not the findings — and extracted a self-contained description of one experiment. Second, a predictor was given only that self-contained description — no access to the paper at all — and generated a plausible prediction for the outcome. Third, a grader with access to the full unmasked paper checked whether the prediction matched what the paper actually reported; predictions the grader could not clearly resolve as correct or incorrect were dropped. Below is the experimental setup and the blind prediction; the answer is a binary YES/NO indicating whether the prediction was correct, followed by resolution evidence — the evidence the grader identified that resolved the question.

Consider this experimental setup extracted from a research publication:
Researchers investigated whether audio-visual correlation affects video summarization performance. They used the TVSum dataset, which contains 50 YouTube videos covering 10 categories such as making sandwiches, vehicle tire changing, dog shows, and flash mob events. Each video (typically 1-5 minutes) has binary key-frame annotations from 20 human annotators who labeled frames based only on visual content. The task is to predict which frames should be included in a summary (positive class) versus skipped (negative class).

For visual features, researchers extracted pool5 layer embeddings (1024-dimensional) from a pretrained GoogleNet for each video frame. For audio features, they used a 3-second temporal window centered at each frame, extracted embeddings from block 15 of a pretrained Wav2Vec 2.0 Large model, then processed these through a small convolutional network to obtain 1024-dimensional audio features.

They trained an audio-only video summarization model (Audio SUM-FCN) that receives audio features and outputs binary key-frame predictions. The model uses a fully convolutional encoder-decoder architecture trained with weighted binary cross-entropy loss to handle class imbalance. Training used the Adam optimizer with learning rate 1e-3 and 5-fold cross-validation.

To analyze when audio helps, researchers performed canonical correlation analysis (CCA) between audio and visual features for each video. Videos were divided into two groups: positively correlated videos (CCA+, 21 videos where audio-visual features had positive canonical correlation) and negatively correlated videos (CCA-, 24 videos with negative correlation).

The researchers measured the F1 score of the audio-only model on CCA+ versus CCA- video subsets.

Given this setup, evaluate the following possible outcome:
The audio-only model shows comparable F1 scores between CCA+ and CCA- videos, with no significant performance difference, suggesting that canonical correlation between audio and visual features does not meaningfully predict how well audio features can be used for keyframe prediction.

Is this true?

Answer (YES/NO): NO